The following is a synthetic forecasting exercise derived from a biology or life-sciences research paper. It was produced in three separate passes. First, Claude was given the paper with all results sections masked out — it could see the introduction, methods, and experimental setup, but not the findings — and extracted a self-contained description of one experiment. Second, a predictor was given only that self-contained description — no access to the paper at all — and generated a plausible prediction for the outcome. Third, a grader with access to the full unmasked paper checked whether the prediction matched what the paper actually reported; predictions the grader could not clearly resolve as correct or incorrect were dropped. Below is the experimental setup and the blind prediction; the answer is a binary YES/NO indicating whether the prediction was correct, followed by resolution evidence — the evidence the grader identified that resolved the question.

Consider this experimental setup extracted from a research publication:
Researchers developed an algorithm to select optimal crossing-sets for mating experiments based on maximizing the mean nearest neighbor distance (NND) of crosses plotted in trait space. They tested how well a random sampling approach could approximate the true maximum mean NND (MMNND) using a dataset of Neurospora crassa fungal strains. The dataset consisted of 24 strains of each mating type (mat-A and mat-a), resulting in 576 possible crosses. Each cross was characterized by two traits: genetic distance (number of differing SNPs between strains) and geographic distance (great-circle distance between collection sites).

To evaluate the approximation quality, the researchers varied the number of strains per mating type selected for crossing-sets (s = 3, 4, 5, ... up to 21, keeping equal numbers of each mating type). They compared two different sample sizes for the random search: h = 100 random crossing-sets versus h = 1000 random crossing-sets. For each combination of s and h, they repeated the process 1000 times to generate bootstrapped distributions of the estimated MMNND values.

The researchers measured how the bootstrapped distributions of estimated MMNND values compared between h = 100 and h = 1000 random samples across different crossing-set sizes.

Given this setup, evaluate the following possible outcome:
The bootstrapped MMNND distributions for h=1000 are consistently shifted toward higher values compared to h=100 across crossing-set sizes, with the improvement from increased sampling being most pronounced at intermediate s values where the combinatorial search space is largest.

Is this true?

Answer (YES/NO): NO